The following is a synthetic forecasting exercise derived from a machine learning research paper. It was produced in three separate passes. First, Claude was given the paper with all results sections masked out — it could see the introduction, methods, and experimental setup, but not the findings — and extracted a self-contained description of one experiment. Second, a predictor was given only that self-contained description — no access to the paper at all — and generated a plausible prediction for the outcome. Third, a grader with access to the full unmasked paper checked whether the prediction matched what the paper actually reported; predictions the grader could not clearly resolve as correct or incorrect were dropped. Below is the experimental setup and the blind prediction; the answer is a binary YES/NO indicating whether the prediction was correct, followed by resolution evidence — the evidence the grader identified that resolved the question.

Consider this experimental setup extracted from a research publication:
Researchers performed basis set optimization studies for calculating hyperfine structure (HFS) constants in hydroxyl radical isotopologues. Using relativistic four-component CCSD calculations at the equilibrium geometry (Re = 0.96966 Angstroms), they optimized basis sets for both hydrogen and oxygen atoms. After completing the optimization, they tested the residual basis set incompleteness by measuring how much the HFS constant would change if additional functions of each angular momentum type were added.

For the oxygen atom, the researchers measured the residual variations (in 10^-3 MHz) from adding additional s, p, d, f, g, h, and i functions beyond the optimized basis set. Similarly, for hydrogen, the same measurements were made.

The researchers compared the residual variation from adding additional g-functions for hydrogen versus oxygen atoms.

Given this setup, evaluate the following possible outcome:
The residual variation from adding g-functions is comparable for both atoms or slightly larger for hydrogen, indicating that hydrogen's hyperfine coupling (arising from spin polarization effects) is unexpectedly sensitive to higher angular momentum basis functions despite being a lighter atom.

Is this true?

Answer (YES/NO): NO